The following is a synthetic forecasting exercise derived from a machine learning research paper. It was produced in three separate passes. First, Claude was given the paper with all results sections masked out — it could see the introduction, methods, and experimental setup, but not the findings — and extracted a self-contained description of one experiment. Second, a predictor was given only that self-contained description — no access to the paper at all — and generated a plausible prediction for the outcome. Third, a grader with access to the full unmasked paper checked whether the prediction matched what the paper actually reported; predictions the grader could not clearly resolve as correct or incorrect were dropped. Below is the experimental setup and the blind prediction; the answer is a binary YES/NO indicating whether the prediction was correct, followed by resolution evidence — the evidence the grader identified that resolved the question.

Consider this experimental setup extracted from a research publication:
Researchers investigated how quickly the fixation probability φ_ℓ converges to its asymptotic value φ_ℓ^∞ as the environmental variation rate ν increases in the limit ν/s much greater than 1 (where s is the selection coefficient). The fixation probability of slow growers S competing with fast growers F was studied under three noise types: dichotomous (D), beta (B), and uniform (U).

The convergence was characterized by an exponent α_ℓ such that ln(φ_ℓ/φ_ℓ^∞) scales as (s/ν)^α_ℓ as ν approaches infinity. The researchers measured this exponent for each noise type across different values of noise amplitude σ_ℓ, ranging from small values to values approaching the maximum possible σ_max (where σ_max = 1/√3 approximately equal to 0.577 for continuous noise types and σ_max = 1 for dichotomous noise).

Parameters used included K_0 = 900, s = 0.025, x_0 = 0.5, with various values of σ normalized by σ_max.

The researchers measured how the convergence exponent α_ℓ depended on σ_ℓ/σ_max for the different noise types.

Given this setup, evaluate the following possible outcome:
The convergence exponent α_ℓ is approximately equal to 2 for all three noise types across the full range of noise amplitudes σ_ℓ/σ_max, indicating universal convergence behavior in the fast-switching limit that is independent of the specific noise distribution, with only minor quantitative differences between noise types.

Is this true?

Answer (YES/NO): NO